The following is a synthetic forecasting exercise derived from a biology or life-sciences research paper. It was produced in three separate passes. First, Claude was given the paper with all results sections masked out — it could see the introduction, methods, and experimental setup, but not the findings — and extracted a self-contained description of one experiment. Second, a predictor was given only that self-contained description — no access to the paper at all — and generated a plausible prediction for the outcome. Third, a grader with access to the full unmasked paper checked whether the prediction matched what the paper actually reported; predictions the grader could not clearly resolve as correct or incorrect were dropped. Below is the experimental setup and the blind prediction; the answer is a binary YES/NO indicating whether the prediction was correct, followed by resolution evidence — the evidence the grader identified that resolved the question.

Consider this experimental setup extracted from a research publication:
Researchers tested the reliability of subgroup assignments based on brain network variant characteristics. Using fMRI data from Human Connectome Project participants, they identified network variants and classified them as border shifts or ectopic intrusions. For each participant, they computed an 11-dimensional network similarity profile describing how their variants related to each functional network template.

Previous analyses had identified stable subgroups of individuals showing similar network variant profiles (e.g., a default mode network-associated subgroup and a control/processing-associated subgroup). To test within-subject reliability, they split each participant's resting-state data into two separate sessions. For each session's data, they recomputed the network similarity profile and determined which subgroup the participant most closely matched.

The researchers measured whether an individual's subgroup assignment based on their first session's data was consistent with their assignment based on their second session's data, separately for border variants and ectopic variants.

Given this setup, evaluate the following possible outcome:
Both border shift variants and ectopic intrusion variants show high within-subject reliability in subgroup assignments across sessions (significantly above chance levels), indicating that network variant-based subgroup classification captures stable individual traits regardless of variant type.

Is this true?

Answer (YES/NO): YES